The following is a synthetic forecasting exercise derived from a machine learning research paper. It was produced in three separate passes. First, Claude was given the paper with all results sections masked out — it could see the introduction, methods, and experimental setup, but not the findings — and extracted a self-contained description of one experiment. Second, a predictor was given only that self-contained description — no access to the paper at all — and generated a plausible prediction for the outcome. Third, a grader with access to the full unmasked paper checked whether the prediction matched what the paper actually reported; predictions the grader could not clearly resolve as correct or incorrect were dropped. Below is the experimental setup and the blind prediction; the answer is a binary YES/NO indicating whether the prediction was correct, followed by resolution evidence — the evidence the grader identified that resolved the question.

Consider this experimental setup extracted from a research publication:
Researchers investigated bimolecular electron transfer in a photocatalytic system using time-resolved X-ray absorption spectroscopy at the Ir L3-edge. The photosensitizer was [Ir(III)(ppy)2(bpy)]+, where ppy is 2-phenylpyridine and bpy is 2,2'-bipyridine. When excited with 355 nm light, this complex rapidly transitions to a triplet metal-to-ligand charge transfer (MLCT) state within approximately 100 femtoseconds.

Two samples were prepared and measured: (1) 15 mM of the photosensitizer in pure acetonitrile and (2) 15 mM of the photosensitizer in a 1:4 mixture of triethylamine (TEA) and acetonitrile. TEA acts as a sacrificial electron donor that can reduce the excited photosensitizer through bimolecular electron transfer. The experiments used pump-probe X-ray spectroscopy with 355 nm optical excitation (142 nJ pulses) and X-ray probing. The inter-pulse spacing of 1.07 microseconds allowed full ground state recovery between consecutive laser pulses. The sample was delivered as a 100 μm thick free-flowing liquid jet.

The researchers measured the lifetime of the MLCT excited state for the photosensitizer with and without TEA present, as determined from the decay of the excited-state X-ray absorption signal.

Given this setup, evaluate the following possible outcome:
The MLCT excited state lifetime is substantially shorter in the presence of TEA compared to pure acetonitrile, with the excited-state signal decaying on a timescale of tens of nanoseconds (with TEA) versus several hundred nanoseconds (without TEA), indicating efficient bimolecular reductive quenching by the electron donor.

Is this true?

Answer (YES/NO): NO